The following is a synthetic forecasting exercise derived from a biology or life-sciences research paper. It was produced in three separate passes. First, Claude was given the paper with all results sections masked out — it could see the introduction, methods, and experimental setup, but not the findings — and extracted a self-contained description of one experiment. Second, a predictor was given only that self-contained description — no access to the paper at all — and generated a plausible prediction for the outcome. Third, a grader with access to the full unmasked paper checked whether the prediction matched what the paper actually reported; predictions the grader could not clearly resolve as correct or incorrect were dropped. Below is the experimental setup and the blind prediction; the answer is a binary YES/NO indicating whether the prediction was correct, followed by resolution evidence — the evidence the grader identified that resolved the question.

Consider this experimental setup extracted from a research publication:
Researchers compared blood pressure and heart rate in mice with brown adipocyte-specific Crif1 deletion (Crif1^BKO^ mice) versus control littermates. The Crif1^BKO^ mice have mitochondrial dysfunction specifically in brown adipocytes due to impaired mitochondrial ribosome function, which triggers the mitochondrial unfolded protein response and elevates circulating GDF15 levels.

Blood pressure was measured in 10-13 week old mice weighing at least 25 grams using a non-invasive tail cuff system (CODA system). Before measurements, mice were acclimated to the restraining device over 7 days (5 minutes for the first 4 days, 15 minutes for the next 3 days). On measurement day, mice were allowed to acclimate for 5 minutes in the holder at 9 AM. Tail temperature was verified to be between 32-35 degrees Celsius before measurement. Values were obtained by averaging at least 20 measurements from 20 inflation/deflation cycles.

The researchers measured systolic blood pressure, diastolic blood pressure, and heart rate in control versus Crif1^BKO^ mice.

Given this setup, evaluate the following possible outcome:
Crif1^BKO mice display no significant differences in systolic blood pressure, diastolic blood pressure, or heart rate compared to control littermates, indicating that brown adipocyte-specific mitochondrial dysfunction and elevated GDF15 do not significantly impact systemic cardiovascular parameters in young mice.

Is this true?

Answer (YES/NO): NO